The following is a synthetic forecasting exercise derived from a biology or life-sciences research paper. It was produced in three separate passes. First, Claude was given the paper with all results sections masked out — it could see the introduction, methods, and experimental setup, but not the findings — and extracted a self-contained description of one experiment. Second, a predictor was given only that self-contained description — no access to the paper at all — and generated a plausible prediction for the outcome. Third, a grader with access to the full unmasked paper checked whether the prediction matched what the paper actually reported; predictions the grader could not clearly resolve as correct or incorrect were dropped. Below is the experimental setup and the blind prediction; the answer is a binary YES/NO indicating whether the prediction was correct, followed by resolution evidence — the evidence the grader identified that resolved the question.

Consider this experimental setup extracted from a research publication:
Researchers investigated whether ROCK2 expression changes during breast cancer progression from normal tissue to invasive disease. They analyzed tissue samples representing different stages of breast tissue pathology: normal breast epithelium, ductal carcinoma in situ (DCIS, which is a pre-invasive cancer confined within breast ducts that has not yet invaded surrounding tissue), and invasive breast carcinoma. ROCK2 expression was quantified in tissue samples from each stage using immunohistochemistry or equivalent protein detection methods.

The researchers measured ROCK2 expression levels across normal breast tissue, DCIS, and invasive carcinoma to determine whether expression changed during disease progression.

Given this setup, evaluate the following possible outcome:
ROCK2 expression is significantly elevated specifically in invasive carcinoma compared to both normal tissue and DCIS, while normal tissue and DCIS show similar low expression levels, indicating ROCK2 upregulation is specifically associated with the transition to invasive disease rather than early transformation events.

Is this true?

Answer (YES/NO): NO